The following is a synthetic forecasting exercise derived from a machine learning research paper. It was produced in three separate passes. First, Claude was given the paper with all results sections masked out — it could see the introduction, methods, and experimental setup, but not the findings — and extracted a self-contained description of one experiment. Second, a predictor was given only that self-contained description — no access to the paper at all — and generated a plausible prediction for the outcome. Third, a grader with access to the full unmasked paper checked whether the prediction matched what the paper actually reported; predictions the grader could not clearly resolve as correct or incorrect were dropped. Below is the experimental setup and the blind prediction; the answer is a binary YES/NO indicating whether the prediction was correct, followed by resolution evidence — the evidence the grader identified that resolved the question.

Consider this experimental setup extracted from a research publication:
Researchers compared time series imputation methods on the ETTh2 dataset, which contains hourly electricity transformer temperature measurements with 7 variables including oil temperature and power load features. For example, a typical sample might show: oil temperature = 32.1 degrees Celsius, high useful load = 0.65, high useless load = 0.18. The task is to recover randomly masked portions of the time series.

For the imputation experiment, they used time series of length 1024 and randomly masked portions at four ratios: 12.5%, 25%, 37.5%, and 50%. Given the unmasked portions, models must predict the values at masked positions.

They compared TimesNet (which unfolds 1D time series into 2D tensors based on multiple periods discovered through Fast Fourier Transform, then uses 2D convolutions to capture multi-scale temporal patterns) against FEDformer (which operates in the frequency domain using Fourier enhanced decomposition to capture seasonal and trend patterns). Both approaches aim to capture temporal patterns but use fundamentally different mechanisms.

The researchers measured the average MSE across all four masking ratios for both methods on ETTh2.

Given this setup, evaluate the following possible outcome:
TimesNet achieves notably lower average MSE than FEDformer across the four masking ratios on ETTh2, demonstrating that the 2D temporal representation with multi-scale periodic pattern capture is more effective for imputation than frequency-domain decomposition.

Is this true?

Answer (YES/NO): YES